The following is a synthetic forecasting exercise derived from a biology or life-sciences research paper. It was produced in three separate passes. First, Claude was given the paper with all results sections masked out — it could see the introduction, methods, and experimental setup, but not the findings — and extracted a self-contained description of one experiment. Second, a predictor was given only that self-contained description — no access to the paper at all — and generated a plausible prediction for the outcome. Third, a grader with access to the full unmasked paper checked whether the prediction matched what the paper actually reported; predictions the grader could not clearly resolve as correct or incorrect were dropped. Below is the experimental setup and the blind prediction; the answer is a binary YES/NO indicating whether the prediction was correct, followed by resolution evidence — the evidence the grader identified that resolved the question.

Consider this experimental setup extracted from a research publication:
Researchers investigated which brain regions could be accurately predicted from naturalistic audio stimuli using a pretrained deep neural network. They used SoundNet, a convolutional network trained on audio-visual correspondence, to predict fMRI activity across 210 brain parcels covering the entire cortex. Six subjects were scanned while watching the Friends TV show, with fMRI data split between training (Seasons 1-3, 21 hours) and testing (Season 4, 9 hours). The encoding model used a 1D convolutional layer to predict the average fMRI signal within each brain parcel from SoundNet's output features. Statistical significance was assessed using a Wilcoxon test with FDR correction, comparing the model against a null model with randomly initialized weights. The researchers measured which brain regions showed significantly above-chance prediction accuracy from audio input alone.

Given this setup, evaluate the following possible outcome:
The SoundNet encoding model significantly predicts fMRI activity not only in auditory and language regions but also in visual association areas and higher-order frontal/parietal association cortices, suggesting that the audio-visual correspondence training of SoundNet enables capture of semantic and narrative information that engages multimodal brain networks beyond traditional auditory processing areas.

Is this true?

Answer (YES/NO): NO